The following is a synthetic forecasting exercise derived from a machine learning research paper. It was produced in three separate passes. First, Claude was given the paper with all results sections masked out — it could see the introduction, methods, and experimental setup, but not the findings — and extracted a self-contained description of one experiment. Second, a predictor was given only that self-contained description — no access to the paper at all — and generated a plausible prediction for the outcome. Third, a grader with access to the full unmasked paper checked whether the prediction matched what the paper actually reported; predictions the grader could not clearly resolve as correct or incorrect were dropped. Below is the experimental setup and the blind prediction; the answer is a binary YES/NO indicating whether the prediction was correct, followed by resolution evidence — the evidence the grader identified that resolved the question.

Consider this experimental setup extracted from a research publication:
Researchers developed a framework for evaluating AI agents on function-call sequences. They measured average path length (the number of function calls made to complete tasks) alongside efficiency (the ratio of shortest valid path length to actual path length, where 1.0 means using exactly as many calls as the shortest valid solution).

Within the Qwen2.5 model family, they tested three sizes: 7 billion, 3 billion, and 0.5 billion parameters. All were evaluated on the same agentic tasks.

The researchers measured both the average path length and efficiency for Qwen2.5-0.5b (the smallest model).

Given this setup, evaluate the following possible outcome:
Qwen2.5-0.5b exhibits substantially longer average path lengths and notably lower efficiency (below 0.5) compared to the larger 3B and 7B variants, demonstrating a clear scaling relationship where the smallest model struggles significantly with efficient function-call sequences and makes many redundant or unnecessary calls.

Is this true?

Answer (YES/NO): NO